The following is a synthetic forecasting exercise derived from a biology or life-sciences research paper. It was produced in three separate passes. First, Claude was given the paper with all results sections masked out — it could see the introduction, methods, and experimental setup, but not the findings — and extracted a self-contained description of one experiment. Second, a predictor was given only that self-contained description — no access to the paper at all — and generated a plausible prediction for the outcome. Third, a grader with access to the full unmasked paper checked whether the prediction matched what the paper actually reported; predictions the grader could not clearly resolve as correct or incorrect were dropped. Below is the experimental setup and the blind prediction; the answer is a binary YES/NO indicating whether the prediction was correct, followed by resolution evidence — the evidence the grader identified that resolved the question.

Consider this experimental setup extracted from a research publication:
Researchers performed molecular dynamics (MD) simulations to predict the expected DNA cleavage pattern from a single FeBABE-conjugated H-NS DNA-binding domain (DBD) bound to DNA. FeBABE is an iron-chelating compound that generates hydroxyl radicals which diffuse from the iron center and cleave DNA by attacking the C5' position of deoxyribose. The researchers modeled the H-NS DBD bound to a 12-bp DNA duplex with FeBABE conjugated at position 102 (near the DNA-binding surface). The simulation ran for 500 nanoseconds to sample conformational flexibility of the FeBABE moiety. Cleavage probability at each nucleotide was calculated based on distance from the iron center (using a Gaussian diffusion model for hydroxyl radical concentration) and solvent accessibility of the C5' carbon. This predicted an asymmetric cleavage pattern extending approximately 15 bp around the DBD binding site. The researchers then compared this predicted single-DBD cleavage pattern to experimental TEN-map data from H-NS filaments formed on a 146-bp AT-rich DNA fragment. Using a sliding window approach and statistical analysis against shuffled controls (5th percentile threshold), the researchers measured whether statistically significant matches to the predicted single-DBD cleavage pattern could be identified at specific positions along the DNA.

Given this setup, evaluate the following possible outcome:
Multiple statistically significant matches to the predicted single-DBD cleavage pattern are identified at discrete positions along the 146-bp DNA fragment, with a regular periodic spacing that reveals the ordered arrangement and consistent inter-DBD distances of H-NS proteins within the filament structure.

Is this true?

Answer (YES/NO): NO